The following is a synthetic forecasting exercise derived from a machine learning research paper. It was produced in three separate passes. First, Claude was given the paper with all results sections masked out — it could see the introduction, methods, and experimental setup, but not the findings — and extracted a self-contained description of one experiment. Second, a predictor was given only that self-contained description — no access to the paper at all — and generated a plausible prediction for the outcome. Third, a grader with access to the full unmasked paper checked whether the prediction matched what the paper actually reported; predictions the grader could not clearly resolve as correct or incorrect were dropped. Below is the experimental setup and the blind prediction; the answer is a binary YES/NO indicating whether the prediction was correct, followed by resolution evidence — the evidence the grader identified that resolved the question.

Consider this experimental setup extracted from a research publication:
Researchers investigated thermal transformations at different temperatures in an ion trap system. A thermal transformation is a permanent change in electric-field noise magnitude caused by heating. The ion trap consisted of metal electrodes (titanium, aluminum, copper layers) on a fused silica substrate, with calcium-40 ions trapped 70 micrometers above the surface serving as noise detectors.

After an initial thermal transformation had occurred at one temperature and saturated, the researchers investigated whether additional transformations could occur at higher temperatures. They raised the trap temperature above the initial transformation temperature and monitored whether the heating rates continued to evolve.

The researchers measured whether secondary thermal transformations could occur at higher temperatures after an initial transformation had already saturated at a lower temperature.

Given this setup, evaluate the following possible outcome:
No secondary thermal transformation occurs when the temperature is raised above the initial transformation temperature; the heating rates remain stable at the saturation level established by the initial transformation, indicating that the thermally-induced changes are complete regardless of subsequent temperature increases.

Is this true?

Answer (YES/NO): NO